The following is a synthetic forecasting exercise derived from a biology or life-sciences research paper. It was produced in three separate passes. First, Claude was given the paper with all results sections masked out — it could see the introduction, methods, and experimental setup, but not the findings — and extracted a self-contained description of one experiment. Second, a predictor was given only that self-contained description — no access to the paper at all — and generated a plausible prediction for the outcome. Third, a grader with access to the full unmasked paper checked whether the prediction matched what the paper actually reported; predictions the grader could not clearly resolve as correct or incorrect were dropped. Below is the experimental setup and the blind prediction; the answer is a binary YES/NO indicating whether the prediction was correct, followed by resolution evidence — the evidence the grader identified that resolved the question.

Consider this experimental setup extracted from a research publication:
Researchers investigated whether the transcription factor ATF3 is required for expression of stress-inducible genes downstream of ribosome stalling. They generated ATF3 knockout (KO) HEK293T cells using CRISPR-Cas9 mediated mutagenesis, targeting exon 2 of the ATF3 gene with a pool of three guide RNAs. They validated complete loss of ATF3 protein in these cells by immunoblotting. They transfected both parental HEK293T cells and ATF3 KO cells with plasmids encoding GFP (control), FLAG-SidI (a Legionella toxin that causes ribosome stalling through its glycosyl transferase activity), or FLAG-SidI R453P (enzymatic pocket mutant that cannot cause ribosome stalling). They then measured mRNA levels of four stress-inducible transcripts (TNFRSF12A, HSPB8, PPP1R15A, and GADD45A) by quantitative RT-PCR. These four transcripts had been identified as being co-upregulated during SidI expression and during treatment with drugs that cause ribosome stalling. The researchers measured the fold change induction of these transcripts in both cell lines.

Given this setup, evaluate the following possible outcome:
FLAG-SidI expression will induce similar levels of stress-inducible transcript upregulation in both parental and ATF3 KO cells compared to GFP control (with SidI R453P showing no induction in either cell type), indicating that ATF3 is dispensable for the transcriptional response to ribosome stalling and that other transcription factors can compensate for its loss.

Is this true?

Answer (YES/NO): NO